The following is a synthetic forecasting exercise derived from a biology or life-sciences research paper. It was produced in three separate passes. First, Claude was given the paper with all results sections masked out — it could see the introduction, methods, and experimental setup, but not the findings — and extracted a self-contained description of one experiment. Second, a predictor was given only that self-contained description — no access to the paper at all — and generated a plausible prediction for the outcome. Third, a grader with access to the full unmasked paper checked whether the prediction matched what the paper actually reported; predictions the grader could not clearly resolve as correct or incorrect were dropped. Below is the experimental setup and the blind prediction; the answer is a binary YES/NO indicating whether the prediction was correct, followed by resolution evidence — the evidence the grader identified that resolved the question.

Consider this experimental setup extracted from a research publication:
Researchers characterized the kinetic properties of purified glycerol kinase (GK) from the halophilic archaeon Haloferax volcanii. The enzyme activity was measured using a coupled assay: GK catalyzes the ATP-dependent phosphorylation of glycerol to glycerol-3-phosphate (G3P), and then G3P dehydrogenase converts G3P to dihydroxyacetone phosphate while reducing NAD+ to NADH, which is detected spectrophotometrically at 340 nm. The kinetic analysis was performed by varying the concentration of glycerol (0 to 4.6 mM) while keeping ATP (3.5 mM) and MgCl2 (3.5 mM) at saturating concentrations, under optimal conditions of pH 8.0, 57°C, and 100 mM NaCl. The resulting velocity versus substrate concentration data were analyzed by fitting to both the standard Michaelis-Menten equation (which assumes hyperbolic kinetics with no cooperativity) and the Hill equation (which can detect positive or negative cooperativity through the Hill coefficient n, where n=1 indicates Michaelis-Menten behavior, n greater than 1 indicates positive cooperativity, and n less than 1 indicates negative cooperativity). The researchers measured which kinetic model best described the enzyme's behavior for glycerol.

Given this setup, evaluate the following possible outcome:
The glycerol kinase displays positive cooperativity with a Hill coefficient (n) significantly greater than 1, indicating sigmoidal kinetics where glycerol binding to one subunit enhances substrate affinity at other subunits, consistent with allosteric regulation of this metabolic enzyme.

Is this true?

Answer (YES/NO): YES